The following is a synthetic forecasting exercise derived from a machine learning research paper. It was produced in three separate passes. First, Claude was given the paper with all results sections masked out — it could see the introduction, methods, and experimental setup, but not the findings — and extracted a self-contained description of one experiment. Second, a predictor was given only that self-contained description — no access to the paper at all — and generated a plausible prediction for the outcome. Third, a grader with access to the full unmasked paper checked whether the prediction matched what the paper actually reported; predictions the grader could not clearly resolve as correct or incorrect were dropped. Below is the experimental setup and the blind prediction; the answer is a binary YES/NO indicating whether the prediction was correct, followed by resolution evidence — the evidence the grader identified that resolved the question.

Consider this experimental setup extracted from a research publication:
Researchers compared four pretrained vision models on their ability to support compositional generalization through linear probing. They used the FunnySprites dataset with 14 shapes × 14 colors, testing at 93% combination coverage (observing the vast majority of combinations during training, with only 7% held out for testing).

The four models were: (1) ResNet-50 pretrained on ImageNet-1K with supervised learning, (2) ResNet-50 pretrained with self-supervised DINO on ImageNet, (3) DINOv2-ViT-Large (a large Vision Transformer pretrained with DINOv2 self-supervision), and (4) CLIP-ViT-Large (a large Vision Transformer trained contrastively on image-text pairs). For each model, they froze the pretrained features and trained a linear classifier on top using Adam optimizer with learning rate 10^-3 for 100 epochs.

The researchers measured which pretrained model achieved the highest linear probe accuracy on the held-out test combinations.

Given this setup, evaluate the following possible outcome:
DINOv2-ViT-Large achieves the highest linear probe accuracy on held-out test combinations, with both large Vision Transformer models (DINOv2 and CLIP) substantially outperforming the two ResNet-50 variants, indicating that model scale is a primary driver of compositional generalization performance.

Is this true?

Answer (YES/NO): NO